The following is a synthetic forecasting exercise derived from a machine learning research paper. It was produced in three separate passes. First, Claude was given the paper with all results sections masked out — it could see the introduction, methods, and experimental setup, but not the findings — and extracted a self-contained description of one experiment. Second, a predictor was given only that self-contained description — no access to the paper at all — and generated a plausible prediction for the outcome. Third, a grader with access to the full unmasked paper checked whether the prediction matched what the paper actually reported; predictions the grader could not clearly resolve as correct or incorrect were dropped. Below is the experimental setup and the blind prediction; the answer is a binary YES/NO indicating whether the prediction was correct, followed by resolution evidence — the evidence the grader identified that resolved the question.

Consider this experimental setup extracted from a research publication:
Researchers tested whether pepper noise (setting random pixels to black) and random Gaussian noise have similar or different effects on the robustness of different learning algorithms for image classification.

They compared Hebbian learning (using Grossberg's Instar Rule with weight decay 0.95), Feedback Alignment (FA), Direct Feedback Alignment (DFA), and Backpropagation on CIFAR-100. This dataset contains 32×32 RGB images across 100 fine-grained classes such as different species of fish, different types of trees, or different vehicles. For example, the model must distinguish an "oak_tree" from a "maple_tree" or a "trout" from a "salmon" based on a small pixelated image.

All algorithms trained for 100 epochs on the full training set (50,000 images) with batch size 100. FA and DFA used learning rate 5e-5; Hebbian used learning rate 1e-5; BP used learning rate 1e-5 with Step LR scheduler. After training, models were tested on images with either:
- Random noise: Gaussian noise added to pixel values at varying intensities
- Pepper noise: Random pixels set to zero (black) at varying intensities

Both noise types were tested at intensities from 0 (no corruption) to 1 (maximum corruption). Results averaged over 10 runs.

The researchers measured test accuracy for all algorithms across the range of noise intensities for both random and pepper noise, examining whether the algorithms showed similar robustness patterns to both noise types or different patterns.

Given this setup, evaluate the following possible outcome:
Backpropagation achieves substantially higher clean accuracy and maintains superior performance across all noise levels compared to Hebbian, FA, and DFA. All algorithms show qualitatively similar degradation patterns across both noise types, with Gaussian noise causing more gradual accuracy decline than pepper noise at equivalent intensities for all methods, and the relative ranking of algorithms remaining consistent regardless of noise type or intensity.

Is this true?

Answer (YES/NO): NO